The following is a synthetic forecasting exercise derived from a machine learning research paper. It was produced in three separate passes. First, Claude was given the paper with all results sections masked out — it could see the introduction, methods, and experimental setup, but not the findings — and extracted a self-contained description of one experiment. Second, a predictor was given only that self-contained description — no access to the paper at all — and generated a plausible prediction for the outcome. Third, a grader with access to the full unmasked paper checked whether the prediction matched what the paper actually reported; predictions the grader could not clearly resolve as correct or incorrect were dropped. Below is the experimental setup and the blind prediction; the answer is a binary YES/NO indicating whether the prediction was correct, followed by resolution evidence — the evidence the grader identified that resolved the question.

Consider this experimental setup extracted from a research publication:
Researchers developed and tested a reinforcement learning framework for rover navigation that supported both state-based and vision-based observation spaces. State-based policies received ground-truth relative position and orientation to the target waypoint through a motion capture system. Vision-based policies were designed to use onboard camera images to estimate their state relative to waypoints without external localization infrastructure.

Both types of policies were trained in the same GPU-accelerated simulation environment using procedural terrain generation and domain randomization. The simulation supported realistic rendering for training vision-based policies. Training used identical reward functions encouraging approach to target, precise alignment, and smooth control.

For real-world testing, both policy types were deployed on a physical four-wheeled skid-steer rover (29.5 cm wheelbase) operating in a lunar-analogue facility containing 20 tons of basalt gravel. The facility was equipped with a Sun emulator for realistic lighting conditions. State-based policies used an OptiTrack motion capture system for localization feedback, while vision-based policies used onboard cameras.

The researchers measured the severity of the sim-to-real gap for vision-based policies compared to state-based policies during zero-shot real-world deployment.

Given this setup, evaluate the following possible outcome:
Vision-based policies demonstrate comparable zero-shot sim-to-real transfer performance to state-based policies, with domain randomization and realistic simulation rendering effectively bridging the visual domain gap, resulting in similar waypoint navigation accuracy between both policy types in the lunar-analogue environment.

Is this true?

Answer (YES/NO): NO